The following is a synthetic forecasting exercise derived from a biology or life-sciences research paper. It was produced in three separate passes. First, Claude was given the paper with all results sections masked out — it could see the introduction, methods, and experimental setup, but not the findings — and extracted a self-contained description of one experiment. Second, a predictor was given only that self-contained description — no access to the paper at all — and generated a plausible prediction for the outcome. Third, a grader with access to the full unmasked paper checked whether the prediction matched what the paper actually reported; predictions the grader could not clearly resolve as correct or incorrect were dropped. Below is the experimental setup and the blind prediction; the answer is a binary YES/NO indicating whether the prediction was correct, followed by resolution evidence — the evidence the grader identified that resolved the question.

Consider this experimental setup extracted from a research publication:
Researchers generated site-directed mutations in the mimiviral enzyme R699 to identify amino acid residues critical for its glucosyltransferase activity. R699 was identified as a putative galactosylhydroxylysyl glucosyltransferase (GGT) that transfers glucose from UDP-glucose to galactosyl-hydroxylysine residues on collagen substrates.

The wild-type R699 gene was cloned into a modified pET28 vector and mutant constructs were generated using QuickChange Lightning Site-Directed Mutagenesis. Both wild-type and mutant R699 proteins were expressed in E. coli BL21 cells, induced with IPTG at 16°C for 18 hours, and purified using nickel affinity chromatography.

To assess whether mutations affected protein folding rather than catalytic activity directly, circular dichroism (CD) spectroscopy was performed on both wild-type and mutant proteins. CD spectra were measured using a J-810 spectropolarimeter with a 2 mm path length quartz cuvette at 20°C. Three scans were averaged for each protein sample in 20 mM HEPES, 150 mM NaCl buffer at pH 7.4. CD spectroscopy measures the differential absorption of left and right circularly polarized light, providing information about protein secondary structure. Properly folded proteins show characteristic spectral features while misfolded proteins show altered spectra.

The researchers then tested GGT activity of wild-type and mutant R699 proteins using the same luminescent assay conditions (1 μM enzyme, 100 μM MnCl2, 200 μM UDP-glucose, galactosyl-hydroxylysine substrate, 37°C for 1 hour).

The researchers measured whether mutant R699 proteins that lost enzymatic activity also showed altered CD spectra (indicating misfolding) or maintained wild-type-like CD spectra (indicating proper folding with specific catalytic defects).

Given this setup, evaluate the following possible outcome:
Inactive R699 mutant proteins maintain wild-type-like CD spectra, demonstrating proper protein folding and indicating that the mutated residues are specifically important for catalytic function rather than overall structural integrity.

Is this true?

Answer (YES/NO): YES